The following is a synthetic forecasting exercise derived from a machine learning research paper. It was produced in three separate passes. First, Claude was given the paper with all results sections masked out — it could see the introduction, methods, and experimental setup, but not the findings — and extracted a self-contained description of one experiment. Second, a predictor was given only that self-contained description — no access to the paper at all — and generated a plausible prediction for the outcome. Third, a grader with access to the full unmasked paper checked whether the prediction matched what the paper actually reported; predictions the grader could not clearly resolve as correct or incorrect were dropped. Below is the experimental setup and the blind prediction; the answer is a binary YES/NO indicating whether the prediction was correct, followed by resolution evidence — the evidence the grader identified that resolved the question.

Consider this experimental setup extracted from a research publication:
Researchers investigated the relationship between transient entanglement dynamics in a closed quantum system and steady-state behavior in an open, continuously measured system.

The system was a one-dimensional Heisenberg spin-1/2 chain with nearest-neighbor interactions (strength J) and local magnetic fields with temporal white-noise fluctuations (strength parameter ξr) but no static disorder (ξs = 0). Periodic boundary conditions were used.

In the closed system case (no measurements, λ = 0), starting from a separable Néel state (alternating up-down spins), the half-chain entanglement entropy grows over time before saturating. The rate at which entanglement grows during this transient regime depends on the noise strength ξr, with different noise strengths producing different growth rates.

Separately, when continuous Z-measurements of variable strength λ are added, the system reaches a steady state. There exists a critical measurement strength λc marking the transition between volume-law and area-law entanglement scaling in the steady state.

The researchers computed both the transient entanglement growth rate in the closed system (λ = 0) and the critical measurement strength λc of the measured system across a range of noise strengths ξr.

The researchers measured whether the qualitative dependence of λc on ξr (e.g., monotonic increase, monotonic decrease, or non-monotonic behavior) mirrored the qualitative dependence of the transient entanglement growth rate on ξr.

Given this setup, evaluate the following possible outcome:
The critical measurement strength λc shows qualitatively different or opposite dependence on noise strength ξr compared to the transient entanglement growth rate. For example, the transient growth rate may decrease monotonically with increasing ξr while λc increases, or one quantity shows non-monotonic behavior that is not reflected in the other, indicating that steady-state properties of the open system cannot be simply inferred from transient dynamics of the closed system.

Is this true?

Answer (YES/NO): NO